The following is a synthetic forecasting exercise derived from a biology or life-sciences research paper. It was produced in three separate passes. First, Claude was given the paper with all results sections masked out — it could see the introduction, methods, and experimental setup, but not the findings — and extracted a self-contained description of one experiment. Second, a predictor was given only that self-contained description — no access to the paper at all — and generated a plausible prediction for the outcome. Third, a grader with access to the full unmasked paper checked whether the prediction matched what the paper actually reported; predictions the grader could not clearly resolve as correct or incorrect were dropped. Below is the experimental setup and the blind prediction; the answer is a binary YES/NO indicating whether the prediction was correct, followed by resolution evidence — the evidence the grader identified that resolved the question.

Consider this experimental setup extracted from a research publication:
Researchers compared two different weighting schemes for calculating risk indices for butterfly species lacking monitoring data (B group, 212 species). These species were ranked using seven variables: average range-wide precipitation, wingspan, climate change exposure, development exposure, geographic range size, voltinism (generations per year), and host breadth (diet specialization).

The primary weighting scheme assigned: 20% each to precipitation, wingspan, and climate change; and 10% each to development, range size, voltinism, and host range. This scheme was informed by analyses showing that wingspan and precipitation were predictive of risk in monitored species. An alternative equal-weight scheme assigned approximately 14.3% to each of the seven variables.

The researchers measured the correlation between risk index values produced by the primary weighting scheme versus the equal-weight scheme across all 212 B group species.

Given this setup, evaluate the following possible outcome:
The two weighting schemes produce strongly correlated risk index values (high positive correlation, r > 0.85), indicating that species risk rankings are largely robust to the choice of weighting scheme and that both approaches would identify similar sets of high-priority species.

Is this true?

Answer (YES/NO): YES